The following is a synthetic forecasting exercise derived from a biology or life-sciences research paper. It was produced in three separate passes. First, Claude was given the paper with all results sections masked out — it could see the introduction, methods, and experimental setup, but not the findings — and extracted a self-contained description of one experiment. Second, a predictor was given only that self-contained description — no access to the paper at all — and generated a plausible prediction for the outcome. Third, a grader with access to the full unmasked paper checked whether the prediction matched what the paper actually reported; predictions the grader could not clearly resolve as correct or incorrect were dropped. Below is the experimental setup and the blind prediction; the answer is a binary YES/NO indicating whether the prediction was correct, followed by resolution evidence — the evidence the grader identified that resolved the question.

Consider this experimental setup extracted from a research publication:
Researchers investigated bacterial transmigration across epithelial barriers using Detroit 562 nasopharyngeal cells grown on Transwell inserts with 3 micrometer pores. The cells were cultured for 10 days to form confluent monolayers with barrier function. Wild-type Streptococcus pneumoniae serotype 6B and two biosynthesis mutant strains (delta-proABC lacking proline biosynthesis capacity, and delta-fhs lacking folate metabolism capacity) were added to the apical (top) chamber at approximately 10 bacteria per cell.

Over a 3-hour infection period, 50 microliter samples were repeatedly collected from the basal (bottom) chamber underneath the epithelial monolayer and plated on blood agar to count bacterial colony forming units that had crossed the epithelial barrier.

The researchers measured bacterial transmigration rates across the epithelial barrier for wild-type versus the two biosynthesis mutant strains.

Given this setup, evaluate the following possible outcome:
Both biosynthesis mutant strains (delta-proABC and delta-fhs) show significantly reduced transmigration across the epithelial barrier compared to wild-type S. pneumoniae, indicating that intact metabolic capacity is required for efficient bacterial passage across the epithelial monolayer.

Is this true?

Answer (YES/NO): YES